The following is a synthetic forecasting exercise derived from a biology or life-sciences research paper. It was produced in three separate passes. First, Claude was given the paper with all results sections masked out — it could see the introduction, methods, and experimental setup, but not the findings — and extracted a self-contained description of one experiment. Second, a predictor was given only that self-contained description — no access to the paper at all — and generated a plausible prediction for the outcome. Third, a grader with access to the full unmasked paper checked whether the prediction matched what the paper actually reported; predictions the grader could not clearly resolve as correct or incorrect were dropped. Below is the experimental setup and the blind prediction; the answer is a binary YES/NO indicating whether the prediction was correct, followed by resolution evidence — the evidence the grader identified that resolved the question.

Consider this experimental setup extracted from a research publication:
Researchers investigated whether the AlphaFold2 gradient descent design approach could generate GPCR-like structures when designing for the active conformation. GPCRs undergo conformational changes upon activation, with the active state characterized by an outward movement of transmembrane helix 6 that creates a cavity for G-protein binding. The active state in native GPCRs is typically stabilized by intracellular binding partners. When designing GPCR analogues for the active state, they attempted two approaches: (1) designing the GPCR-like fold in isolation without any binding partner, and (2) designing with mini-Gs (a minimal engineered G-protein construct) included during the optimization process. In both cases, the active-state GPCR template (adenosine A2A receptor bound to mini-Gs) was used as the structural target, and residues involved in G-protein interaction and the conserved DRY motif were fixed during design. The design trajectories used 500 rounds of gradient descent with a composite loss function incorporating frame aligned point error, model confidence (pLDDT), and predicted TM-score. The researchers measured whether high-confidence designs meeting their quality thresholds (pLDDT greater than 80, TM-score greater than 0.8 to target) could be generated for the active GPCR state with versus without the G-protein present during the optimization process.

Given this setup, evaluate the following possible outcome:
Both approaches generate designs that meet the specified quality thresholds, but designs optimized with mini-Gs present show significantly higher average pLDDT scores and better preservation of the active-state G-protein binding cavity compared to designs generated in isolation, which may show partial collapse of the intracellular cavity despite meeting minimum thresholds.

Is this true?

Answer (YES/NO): NO